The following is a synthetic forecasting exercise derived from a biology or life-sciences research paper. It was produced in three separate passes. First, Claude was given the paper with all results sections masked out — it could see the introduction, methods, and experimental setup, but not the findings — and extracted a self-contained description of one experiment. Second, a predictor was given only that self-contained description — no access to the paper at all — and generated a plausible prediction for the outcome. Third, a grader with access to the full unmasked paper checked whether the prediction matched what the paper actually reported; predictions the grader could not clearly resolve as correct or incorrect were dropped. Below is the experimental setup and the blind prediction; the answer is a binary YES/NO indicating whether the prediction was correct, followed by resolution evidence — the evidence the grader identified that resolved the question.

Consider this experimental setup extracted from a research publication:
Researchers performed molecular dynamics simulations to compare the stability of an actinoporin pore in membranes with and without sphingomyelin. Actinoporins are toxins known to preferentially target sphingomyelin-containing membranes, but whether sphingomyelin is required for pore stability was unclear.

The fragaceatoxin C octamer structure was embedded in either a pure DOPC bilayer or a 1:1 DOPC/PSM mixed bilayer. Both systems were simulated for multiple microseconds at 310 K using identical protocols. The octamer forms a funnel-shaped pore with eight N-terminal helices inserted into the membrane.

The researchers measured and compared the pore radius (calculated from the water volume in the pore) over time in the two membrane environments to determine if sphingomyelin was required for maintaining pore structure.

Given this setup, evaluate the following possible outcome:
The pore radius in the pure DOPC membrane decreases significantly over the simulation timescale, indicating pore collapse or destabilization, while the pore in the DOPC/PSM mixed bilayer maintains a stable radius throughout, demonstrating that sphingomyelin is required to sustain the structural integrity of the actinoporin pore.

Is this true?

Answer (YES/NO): NO